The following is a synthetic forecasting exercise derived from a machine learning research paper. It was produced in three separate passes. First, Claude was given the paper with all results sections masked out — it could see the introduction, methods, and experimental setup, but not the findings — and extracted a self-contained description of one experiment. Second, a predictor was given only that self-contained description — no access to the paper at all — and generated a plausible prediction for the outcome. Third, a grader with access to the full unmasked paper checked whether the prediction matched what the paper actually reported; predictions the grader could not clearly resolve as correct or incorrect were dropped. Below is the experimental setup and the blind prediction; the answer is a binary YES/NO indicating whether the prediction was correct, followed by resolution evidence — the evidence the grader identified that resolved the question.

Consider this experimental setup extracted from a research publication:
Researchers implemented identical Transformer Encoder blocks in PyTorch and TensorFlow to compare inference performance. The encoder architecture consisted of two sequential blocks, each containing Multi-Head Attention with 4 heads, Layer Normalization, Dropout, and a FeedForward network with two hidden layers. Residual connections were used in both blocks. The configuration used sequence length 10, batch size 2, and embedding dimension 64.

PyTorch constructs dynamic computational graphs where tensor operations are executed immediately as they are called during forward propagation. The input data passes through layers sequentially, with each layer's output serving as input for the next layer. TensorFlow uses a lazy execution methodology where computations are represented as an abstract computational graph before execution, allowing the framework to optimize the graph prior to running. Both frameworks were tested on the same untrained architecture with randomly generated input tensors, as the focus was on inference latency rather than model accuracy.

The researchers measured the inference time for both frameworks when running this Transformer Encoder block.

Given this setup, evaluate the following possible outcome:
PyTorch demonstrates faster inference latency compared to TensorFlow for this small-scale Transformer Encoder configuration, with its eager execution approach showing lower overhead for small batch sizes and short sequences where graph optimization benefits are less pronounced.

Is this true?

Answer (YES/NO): YES